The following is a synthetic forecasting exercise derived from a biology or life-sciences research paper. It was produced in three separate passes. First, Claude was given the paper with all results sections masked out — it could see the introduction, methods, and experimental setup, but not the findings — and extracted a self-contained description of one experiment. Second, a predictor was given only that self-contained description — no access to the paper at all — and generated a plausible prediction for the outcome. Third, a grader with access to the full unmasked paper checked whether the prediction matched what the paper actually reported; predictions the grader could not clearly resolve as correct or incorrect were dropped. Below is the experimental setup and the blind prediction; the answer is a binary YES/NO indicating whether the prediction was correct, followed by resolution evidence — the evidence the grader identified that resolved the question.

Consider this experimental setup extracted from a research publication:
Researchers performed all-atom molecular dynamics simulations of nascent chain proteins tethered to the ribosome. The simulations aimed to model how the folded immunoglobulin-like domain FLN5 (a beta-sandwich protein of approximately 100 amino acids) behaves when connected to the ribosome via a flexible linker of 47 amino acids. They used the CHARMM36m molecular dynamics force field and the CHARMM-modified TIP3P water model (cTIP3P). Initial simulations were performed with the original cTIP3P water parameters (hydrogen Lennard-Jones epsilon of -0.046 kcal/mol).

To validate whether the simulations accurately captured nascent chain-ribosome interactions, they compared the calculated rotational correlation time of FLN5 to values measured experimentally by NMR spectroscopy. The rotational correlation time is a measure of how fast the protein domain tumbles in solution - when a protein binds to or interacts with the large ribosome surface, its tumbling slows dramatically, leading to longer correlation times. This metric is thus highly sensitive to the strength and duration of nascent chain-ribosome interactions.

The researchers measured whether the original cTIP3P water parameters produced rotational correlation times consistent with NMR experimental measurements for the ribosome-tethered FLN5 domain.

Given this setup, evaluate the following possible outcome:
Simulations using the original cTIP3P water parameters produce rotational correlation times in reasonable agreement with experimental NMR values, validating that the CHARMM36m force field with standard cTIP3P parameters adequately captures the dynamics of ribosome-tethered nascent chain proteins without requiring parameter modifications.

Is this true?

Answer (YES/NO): NO